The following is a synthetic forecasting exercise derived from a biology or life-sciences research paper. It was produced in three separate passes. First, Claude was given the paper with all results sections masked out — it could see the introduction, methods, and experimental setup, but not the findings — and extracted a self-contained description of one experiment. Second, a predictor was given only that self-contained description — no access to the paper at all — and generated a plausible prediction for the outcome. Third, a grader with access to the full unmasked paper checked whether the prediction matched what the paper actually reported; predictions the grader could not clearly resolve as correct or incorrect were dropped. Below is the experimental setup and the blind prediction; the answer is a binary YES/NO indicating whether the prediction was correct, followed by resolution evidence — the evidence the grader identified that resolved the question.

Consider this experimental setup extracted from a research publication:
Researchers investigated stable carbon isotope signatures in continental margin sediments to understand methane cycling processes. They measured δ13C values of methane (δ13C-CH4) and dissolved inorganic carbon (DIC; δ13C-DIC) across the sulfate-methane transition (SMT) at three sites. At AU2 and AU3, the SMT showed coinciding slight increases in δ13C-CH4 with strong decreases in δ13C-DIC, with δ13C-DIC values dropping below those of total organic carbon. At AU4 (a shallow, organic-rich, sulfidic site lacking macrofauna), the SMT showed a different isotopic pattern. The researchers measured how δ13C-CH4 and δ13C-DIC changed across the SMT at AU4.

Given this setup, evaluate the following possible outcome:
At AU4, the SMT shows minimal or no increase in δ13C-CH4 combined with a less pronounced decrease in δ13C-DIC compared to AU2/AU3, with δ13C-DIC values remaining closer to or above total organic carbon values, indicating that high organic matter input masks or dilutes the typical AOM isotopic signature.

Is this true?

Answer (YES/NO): NO